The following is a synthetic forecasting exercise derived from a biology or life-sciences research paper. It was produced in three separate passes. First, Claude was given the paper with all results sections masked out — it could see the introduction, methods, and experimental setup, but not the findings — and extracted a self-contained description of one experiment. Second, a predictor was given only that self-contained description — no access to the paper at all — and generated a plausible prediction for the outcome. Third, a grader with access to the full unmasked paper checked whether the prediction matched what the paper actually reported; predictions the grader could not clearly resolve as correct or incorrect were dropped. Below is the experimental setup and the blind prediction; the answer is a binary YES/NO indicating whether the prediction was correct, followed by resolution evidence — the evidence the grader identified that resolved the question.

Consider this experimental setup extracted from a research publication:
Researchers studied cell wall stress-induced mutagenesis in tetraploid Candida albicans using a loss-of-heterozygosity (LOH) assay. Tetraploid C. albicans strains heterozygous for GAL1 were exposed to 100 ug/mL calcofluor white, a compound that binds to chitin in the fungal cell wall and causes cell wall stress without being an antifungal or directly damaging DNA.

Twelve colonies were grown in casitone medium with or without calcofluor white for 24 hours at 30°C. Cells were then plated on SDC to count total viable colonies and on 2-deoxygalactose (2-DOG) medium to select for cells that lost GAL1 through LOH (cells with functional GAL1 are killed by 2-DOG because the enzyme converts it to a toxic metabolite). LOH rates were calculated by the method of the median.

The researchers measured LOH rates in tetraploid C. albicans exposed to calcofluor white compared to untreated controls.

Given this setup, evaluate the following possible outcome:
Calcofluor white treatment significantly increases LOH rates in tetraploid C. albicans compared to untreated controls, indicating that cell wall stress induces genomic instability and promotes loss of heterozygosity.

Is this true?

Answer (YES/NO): YES